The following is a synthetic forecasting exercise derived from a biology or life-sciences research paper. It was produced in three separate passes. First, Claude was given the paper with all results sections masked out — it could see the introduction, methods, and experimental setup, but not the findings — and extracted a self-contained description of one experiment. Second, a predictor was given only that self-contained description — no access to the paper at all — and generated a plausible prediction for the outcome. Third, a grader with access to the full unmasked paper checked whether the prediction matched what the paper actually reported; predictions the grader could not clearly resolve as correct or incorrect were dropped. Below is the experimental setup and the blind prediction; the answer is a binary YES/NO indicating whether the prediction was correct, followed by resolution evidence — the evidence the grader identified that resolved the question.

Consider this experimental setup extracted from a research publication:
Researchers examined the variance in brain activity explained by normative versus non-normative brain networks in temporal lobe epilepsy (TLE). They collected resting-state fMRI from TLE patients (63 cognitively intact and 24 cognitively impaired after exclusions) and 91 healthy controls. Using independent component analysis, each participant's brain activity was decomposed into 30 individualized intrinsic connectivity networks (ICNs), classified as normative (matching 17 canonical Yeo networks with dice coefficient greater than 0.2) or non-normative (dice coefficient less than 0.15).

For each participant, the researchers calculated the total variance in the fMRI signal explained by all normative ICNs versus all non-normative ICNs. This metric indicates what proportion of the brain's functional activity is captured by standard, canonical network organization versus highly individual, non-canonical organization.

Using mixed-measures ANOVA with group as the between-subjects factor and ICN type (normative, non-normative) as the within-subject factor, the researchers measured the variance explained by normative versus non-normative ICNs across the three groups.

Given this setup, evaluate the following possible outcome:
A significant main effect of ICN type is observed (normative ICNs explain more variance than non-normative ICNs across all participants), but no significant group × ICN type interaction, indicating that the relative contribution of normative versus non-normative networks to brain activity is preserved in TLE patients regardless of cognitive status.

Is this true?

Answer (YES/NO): NO